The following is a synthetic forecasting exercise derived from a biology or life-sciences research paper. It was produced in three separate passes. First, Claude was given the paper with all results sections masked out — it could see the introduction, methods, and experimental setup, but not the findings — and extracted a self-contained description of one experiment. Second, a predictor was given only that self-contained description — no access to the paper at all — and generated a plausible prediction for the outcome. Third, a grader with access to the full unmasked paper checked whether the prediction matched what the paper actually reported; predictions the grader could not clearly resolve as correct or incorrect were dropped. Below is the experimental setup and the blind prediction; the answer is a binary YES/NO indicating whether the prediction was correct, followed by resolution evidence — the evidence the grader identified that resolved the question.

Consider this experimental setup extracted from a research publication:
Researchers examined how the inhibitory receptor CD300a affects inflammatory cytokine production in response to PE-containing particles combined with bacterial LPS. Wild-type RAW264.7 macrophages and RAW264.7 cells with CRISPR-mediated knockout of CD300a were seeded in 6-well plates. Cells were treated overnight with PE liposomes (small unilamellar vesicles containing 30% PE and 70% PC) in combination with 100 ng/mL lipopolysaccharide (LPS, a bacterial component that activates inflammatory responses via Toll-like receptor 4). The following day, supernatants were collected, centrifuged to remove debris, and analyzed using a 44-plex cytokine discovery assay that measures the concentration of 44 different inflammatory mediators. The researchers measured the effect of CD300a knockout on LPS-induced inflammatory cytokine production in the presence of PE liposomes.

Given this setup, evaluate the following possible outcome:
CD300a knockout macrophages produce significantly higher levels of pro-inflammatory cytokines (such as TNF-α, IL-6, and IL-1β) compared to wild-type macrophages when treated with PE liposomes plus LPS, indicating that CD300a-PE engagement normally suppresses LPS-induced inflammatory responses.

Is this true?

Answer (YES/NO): NO